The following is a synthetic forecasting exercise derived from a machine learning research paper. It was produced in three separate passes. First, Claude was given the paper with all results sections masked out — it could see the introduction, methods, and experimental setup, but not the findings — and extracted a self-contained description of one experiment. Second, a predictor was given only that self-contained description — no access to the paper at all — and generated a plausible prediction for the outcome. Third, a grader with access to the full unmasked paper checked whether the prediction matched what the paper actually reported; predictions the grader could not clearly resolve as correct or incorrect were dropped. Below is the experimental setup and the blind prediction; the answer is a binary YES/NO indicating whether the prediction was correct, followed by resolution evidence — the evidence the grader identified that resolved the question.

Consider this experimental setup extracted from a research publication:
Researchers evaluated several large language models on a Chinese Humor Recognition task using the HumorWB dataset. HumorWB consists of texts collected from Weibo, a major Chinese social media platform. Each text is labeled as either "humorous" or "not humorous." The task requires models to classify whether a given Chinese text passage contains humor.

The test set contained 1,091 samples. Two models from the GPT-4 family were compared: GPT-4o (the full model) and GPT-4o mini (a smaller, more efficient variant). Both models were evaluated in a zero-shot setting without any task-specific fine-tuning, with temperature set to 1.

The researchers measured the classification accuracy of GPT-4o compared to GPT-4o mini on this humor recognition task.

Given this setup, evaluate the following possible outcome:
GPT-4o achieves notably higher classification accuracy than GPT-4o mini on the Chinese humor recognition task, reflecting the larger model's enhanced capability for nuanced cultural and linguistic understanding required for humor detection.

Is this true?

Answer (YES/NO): NO